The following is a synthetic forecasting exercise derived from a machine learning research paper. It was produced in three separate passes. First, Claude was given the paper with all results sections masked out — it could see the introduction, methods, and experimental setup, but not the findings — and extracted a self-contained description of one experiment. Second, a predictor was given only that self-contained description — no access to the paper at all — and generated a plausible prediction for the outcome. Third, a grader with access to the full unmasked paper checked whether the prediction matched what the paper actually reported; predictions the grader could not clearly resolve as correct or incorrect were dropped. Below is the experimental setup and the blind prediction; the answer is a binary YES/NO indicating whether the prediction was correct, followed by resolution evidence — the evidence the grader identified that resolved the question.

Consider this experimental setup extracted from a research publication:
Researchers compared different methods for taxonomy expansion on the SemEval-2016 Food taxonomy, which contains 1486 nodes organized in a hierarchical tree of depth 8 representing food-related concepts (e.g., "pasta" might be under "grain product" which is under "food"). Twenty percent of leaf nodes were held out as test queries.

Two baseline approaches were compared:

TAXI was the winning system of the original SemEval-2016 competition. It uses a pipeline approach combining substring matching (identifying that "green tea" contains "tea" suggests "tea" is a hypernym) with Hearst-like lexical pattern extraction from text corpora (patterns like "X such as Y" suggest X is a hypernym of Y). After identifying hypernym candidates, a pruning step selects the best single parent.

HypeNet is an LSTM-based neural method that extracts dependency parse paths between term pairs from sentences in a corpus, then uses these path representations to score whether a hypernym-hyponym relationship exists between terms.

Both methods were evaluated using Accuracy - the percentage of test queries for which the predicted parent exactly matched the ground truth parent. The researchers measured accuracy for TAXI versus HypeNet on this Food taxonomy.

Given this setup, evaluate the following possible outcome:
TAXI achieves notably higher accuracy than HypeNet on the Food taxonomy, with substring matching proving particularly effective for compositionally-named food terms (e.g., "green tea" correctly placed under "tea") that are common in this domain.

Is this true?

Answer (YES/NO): NO